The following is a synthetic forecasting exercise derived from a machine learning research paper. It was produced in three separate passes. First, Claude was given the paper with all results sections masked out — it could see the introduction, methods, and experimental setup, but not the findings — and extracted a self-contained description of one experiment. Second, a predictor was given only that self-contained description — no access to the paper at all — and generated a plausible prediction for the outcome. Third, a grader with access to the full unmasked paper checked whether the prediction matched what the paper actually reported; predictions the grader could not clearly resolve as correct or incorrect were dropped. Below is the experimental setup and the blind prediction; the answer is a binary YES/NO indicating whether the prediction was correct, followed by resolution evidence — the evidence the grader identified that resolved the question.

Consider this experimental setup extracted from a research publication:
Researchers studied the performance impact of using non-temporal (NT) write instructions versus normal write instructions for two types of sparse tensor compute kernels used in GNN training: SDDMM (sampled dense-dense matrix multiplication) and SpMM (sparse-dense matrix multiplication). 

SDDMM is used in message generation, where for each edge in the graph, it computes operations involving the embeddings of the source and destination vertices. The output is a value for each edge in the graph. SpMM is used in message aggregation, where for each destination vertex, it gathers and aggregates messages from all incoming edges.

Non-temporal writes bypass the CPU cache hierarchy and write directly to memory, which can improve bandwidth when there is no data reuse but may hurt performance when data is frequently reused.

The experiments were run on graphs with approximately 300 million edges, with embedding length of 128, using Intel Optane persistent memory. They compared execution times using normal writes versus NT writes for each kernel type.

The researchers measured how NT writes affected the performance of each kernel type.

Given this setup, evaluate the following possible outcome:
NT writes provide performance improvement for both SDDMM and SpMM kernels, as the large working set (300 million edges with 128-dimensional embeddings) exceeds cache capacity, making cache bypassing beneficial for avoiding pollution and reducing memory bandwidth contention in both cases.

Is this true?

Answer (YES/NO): NO